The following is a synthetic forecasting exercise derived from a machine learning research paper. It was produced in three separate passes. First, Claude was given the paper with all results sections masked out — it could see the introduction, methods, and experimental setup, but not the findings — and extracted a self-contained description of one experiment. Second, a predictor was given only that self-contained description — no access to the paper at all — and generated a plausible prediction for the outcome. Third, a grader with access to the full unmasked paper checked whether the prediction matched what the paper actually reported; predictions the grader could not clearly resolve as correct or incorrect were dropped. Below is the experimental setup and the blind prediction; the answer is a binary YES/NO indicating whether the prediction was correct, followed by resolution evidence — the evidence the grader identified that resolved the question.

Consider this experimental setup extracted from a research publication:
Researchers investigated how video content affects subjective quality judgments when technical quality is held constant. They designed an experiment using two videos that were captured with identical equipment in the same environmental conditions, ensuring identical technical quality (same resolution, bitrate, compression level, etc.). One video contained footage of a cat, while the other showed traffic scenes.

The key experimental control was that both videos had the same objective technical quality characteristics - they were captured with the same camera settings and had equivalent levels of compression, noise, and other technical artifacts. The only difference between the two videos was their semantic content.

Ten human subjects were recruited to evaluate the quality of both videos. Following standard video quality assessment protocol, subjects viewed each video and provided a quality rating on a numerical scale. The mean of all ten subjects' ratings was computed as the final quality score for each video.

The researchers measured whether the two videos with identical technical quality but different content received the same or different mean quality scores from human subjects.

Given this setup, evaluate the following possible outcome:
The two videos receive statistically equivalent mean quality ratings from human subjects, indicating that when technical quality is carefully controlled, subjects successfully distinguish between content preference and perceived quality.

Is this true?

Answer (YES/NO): NO